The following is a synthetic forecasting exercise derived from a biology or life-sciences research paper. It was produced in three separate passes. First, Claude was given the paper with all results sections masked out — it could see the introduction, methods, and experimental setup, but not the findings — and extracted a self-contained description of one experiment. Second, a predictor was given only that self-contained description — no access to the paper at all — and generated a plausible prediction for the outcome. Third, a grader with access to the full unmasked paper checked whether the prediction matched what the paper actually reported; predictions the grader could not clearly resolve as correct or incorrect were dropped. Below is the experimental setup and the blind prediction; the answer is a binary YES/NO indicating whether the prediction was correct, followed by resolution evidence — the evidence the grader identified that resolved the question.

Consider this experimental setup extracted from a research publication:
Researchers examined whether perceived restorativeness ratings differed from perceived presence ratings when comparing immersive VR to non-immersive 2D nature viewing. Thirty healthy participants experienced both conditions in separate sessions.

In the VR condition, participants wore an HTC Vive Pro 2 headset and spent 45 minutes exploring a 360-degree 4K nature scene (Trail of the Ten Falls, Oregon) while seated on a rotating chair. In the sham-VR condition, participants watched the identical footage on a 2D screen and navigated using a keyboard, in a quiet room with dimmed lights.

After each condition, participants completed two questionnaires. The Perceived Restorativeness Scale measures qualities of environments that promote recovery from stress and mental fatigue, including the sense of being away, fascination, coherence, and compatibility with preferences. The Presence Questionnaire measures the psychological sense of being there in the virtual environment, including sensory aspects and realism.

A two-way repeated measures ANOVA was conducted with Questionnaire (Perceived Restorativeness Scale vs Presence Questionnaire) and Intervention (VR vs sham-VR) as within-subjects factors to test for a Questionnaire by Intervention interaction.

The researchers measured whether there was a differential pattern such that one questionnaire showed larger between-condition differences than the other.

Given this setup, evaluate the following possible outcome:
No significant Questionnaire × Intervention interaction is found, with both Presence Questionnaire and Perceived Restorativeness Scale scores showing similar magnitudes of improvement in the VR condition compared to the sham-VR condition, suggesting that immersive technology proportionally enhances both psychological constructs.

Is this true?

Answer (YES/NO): NO